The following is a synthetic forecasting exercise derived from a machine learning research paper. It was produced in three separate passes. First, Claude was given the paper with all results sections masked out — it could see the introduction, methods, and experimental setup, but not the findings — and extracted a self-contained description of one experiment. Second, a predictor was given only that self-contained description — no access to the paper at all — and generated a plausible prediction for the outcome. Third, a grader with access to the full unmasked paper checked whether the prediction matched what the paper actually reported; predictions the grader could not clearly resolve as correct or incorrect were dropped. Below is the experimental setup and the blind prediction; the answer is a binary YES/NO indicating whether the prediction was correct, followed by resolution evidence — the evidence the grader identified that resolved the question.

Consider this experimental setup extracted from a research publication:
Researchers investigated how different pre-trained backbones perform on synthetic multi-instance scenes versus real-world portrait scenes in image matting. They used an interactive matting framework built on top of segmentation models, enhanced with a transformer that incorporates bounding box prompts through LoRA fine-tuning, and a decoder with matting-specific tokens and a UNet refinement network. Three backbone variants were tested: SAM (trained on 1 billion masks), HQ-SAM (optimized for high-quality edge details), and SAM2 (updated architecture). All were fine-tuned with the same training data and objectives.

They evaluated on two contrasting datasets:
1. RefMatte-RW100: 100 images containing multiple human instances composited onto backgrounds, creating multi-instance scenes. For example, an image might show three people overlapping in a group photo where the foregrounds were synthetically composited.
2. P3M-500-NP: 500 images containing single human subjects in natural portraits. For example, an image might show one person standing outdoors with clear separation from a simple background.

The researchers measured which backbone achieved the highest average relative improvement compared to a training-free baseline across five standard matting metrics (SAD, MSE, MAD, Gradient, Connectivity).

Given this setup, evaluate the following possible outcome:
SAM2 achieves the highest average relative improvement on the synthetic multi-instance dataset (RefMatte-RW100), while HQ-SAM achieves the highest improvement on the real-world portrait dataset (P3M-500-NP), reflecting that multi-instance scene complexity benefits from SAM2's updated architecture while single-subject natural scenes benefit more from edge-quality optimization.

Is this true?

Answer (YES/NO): YES